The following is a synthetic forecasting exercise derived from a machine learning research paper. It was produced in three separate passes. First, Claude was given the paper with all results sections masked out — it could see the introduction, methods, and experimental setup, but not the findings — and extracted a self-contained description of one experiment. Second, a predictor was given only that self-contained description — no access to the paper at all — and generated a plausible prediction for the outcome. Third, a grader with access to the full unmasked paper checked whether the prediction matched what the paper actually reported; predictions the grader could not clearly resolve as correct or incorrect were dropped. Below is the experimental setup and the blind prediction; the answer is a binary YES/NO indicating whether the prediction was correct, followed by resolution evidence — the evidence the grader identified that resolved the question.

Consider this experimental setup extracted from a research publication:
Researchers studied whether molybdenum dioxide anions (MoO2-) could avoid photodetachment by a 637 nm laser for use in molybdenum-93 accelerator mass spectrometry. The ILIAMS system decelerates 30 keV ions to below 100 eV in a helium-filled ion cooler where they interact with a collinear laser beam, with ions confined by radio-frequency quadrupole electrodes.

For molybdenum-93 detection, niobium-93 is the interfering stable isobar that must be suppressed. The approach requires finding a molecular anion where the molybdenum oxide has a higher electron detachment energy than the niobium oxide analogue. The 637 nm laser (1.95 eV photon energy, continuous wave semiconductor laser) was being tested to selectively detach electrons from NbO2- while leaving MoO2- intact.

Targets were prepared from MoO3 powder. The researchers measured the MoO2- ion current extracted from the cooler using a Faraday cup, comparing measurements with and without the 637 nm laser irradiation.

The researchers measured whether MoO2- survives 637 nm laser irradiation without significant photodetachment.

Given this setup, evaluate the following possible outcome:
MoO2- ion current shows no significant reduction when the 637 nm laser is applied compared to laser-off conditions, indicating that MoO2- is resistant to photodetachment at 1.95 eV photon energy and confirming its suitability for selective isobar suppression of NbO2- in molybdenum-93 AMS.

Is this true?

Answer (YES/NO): YES